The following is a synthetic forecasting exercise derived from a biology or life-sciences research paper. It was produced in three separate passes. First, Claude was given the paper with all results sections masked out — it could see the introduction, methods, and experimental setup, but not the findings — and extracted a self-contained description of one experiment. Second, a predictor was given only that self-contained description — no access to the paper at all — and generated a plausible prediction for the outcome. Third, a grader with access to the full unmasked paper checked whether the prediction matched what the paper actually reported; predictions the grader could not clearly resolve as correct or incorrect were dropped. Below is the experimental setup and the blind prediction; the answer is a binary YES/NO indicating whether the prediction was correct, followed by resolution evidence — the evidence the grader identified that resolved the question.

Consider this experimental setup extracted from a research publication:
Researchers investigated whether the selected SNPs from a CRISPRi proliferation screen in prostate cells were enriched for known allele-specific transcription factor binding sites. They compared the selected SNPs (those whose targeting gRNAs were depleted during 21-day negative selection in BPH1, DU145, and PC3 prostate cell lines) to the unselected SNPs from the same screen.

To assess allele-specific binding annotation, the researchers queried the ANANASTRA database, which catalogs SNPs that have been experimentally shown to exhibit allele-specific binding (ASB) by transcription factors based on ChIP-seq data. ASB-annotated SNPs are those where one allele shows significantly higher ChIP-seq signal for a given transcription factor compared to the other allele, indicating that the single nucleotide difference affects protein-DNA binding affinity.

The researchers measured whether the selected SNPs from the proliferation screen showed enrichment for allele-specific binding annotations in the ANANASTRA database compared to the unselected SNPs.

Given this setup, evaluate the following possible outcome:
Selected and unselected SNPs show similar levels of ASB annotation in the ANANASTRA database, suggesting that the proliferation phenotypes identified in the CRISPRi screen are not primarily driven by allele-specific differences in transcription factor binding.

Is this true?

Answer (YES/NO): NO